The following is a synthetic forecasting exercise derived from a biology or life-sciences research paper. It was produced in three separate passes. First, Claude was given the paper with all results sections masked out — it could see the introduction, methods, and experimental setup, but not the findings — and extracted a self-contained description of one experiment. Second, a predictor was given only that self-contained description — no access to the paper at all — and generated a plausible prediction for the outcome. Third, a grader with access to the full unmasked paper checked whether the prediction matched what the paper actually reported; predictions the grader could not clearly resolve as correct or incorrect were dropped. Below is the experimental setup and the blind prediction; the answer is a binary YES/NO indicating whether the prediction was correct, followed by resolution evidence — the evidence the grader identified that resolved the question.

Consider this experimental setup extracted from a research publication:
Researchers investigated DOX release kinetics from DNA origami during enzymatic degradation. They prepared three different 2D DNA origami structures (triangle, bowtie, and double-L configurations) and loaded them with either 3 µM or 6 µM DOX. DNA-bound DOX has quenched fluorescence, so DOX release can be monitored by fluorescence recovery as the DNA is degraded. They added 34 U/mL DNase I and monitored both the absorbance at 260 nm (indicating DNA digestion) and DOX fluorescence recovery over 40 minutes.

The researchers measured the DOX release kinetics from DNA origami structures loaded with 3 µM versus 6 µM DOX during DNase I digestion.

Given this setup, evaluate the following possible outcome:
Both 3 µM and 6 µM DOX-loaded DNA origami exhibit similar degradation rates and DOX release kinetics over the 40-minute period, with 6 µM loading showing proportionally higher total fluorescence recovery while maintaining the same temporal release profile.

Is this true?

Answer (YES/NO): NO